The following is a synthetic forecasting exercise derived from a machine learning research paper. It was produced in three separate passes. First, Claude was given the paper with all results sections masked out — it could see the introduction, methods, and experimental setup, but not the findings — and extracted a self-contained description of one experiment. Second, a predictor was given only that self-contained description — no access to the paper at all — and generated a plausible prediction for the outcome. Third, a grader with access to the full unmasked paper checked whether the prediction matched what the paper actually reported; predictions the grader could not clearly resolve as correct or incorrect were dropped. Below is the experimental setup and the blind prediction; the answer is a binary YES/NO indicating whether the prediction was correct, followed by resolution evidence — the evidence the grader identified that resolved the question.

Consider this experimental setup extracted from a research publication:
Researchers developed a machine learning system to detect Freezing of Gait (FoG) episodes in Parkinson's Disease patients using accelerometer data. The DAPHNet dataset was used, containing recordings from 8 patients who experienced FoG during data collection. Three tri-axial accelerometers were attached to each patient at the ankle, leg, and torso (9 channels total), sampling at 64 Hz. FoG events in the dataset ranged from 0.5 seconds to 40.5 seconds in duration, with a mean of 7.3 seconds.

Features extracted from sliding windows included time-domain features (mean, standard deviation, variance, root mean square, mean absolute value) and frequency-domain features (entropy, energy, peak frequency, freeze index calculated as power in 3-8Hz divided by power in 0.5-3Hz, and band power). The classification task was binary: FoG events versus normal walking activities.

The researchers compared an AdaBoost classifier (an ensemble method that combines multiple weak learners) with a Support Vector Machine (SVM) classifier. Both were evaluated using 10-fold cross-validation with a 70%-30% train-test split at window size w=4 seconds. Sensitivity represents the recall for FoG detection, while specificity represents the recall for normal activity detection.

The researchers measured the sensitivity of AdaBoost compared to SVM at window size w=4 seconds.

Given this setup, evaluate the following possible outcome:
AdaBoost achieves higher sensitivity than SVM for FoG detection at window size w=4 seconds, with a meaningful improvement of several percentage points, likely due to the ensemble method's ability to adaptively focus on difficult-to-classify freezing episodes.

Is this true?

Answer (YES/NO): NO